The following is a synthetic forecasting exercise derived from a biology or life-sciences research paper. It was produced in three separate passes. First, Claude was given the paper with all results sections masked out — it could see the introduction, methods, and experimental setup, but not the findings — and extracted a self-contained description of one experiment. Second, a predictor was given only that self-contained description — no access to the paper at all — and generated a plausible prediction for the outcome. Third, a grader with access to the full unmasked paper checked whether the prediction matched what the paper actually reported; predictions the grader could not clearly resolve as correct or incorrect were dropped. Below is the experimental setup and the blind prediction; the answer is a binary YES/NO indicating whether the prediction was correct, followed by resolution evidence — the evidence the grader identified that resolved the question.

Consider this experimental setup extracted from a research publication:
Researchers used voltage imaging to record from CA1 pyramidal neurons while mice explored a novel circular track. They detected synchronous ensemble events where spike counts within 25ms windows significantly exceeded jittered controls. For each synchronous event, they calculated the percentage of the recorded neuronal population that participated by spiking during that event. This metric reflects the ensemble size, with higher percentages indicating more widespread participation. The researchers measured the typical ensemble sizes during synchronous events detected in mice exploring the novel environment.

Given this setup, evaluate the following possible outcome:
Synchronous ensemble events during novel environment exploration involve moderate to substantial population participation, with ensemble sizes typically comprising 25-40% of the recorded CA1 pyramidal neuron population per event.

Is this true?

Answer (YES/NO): NO